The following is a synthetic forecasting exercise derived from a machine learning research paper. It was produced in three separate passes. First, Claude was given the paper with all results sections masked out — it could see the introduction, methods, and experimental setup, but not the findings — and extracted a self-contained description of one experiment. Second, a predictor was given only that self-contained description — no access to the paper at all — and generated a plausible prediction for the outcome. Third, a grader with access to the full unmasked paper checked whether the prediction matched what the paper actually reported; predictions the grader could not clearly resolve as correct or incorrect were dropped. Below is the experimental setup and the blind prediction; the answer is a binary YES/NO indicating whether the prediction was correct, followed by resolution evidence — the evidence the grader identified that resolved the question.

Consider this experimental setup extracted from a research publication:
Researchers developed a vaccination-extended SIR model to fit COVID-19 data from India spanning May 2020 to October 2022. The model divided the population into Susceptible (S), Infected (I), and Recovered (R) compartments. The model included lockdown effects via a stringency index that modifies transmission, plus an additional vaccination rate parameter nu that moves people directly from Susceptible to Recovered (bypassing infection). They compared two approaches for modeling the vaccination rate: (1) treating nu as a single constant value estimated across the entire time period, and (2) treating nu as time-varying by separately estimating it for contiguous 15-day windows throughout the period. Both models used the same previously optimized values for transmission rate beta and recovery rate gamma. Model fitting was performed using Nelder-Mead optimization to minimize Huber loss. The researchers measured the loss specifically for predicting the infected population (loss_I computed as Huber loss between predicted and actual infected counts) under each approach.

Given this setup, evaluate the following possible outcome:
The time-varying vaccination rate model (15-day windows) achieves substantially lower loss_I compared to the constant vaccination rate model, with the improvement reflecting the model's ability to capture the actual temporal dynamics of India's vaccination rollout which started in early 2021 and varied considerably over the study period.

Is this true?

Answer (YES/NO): YES